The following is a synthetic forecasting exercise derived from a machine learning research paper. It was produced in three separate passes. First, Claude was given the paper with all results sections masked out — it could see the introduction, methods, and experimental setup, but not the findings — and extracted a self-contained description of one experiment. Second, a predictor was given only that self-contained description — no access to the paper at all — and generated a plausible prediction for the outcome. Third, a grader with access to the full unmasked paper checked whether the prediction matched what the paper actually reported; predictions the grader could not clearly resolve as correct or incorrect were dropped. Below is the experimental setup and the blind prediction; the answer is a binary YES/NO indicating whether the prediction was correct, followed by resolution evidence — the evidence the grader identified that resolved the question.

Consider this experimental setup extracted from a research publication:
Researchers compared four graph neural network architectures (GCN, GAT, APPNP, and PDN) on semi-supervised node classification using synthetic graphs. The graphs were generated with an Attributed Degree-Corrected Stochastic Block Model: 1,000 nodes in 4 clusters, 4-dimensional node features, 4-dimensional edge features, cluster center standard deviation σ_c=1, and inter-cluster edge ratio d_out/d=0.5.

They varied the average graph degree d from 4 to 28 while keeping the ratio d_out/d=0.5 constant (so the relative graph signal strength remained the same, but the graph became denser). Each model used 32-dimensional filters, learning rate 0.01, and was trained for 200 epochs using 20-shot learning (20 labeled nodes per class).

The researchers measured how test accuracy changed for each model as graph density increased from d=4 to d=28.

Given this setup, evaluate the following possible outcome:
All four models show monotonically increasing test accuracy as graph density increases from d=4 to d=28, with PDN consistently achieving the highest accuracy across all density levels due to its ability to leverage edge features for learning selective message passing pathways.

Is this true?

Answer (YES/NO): NO